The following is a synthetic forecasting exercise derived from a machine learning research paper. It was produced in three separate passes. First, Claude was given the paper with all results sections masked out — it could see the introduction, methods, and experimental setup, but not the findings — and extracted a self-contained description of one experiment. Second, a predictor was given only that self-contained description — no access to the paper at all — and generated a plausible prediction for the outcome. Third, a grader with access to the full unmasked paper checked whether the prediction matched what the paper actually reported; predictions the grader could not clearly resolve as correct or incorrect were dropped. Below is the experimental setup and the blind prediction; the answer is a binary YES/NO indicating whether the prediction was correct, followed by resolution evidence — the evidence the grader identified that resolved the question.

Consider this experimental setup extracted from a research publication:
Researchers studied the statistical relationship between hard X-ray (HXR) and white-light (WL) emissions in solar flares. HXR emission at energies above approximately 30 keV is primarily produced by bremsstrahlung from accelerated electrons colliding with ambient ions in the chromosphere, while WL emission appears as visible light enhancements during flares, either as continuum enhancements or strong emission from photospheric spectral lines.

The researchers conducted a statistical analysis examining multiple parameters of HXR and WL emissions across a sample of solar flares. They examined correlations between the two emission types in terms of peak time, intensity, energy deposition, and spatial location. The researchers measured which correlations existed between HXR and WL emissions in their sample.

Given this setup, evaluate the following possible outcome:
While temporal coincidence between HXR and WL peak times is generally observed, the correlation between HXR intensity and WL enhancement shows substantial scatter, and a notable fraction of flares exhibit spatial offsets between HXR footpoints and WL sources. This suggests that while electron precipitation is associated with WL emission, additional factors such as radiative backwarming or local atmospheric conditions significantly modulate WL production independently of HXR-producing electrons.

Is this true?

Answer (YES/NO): NO